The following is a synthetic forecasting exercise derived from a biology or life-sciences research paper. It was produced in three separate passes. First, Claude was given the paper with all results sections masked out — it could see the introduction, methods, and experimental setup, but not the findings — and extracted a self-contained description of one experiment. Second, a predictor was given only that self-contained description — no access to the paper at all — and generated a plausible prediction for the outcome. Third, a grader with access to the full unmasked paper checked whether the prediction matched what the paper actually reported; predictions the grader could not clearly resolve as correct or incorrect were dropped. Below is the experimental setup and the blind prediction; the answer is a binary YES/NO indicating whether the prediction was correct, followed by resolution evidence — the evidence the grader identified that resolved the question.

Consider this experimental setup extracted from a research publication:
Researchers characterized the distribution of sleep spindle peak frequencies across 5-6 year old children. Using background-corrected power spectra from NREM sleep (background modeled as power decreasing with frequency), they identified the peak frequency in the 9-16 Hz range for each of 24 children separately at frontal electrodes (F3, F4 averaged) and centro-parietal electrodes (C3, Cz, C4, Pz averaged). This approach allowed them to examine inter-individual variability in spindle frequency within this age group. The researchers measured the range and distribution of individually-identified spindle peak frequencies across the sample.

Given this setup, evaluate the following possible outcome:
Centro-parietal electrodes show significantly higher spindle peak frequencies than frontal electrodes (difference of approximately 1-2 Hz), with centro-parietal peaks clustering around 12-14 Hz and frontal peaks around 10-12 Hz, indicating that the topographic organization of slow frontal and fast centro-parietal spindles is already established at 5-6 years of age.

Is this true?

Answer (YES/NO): NO